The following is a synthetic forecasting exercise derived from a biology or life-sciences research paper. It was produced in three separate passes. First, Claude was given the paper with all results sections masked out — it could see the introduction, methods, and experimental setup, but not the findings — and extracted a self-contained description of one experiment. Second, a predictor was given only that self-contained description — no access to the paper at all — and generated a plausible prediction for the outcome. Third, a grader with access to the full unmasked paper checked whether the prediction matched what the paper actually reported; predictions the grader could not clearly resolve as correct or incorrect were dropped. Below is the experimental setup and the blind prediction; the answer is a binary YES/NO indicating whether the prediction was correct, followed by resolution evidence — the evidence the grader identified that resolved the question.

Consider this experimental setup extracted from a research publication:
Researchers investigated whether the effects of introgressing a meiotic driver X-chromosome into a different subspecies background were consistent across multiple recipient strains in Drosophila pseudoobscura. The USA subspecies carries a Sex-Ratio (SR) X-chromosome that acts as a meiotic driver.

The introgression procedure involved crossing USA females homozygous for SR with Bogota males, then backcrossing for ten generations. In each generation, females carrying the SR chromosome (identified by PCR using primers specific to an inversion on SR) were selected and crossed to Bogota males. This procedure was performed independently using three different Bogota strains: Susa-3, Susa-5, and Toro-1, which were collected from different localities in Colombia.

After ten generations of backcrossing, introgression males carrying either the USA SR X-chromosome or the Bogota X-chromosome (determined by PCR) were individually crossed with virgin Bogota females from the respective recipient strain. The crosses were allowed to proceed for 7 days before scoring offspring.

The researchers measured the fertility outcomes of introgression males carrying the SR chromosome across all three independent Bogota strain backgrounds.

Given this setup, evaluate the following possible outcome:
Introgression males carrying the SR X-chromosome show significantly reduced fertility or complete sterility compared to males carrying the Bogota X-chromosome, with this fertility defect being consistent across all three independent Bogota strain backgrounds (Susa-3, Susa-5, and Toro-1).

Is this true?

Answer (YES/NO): YES